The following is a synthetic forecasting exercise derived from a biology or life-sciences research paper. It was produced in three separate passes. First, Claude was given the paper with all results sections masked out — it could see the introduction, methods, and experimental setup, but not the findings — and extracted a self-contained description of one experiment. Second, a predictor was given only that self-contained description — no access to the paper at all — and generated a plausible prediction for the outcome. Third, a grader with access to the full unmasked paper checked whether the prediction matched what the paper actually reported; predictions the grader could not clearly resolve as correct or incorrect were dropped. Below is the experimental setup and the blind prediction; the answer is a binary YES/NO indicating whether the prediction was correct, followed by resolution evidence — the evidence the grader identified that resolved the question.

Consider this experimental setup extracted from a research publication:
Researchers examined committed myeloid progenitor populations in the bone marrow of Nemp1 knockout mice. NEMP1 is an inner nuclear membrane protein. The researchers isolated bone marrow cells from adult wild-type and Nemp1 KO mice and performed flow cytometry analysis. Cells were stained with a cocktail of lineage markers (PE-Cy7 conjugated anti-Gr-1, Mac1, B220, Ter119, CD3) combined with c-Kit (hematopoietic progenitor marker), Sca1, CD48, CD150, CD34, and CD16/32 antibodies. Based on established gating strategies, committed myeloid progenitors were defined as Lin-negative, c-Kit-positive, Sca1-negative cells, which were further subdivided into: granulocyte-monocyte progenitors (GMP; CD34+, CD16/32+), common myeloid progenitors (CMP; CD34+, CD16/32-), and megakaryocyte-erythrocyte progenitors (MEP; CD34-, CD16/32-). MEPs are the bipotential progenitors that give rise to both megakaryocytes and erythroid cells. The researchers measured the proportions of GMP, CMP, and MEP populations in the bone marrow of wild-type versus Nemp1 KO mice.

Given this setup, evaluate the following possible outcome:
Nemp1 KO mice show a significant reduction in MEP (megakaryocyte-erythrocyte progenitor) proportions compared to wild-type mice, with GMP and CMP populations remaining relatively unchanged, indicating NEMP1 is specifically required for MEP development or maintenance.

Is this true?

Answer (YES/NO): NO